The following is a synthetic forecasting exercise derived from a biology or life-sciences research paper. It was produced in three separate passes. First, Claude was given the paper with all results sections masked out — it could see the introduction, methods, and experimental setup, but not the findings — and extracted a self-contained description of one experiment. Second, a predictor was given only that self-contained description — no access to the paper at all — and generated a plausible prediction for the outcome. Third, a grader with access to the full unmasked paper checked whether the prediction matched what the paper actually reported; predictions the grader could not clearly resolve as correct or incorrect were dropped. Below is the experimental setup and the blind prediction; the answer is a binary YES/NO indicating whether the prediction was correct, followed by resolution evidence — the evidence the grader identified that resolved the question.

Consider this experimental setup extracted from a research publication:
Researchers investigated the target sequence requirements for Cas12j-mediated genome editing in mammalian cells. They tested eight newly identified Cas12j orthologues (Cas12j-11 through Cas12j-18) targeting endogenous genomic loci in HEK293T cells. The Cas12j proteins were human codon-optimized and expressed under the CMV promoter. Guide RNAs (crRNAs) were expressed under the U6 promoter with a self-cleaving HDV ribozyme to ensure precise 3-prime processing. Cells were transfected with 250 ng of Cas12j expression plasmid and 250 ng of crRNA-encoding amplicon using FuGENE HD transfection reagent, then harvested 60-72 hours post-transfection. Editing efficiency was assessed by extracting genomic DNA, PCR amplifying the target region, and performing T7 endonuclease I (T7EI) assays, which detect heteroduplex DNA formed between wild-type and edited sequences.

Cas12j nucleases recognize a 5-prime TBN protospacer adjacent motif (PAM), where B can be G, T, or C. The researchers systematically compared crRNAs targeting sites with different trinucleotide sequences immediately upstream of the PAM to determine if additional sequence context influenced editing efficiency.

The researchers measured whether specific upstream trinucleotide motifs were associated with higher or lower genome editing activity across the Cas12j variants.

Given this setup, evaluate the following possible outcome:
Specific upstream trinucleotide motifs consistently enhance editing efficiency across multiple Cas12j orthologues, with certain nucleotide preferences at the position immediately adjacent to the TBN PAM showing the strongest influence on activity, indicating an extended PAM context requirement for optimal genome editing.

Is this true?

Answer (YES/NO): NO